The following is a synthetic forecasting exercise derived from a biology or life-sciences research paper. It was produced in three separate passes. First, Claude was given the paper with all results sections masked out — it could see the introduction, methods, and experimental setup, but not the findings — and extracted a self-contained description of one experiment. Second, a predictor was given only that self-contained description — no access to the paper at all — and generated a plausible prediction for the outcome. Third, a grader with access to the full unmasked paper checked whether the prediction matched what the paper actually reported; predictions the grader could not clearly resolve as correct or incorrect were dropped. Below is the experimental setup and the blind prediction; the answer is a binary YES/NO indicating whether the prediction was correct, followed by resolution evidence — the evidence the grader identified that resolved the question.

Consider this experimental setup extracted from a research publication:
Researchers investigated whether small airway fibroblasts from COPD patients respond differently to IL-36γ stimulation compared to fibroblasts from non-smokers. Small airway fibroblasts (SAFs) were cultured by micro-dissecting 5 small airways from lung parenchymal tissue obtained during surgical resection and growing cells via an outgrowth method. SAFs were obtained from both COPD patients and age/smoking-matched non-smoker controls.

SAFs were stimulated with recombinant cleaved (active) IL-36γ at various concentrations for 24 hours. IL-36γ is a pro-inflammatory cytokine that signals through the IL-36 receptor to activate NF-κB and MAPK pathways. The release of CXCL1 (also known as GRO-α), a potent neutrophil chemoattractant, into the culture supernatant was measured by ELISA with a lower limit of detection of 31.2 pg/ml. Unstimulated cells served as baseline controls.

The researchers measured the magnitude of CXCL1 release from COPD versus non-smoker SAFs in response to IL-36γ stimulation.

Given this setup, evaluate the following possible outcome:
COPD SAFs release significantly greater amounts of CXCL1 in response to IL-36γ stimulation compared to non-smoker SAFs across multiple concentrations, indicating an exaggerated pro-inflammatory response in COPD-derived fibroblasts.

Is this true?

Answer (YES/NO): NO